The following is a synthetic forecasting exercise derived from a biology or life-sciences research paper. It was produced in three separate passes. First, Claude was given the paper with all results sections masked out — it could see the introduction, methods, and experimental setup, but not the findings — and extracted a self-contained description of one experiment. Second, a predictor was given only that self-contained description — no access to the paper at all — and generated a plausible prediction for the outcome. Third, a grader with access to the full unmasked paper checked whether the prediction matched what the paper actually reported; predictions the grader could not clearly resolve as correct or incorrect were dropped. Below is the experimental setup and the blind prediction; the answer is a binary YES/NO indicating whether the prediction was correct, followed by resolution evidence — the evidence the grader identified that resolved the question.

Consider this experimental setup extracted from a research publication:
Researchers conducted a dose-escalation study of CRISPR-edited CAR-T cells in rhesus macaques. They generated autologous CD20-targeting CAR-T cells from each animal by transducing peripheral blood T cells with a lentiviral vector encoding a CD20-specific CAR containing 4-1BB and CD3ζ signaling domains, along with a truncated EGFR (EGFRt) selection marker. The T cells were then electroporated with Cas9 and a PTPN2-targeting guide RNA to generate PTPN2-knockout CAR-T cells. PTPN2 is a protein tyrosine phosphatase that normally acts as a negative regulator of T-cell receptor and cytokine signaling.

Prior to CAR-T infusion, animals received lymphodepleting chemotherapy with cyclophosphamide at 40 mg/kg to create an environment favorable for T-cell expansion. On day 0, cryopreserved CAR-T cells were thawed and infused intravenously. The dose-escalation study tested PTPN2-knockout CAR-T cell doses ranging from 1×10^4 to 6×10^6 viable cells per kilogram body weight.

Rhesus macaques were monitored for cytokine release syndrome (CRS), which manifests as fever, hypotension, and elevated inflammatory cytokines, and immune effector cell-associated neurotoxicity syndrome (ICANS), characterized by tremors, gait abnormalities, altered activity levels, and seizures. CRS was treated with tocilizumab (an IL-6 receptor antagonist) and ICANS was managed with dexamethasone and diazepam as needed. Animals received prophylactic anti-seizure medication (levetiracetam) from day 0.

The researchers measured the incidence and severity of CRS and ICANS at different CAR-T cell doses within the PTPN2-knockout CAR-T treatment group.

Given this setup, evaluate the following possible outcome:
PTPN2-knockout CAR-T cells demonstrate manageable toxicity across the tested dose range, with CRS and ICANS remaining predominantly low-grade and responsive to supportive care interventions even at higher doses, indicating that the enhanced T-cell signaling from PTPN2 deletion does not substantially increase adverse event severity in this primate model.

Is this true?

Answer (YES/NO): NO